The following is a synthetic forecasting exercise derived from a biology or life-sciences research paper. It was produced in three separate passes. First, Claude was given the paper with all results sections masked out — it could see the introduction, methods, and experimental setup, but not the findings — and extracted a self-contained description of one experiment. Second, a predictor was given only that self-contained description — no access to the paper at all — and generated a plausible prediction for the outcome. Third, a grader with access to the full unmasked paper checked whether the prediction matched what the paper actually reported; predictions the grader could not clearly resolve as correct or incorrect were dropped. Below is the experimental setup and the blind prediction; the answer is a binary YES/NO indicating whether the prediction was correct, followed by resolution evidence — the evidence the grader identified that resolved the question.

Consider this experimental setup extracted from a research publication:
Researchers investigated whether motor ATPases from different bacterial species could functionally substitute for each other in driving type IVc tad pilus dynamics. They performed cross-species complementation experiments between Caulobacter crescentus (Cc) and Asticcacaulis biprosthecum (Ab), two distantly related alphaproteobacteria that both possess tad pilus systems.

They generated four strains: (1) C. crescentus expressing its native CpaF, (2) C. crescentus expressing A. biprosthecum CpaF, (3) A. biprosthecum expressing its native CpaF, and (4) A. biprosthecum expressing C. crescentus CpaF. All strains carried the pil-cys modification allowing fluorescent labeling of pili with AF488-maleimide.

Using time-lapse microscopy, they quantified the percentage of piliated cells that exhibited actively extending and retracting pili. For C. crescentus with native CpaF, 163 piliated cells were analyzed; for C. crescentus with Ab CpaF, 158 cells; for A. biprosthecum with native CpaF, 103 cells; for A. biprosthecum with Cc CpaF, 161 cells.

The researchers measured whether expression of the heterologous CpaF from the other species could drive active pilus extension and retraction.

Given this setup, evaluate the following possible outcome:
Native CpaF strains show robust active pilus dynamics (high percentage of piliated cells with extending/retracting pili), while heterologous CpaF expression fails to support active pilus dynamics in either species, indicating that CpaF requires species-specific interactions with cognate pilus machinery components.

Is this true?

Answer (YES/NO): NO